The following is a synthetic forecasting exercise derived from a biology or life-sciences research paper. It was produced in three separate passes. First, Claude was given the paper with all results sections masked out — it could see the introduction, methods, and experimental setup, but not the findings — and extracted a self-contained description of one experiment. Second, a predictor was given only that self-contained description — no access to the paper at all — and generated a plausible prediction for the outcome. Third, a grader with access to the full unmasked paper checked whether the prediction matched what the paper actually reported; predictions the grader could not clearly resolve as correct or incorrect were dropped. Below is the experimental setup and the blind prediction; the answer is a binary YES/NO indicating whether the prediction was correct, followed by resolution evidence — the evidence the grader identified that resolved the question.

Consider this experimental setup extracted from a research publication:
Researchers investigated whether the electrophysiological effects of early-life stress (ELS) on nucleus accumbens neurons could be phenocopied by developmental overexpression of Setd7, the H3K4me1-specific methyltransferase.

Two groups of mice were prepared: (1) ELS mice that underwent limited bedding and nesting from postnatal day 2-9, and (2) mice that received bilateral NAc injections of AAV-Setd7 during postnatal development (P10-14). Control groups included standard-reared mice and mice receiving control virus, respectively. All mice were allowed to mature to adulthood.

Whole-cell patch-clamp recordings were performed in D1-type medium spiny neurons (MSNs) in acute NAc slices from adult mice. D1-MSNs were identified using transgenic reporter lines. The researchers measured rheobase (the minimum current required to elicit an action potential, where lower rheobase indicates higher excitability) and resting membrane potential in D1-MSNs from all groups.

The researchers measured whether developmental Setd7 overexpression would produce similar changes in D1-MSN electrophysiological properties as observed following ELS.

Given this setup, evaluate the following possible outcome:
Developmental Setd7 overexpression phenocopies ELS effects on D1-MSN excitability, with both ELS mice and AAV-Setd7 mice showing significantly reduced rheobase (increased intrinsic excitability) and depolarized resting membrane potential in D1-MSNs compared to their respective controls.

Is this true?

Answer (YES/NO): NO